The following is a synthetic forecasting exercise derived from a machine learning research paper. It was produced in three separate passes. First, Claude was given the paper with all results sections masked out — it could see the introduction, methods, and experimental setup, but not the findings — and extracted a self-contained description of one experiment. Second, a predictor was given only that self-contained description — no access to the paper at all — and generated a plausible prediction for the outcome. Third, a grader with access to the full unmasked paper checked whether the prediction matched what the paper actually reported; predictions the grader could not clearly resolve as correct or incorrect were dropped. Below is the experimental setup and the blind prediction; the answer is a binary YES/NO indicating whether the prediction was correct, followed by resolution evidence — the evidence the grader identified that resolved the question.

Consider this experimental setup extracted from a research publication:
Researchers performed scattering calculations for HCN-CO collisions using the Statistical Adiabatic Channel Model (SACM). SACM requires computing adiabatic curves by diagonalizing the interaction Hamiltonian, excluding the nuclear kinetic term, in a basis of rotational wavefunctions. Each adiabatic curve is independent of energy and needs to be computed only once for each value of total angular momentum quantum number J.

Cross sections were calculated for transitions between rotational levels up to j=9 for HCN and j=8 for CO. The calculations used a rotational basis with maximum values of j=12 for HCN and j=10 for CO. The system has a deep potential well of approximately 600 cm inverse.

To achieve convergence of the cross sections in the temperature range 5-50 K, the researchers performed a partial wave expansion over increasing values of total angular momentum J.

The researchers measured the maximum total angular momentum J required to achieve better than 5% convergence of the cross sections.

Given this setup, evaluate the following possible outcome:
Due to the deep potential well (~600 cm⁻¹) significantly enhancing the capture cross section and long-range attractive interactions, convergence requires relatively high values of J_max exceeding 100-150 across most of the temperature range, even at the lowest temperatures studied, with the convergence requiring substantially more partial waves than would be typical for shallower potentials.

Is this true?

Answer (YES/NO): NO